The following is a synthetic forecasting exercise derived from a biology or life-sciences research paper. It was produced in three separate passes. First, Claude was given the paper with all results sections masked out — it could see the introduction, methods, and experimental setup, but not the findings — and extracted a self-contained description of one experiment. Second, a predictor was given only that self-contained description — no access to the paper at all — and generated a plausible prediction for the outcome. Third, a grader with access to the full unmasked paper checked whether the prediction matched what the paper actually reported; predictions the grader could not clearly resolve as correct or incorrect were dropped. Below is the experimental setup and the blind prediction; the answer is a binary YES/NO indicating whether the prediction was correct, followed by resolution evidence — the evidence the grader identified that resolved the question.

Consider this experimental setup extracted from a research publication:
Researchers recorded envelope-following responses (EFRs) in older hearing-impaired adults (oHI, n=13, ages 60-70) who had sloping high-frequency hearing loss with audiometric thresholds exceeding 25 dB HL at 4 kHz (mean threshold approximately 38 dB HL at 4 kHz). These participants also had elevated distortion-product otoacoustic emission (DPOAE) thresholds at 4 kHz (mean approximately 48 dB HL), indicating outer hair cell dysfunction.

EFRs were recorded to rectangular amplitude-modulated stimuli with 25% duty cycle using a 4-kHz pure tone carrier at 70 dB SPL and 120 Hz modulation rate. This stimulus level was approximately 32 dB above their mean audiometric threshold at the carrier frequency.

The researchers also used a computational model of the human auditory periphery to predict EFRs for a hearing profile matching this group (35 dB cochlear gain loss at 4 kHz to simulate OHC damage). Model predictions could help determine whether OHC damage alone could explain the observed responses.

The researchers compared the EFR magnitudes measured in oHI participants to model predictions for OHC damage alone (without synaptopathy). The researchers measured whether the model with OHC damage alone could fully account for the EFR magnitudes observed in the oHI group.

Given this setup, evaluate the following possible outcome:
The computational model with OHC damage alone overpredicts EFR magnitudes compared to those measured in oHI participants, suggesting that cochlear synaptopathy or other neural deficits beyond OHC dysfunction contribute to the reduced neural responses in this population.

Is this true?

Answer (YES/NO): YES